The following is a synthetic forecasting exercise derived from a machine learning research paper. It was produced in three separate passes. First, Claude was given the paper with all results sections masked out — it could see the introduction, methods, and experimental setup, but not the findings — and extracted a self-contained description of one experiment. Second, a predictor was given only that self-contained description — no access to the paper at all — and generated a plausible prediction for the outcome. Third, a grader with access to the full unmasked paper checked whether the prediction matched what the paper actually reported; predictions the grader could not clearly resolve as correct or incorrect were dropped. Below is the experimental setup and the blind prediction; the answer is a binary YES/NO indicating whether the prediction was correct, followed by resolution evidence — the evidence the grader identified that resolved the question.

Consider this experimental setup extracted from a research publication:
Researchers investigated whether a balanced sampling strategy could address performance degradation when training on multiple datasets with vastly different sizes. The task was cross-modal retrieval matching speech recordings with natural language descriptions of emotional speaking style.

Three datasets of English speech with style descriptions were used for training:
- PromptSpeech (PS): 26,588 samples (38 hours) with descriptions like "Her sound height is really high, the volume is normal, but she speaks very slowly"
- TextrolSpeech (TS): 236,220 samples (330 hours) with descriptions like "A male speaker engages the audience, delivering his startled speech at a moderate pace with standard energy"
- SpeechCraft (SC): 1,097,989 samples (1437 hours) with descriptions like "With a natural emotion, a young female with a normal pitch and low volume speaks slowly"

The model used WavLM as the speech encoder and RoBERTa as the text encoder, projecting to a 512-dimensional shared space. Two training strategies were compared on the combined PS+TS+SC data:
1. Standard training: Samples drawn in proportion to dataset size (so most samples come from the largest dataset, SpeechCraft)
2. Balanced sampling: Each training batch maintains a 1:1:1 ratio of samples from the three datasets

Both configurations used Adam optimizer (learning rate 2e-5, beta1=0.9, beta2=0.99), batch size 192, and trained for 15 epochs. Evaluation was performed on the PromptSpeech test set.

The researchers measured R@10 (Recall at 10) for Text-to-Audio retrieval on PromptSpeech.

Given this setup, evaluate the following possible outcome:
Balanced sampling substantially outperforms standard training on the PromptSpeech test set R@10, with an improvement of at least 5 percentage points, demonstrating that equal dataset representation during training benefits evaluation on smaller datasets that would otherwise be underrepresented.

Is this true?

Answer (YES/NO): YES